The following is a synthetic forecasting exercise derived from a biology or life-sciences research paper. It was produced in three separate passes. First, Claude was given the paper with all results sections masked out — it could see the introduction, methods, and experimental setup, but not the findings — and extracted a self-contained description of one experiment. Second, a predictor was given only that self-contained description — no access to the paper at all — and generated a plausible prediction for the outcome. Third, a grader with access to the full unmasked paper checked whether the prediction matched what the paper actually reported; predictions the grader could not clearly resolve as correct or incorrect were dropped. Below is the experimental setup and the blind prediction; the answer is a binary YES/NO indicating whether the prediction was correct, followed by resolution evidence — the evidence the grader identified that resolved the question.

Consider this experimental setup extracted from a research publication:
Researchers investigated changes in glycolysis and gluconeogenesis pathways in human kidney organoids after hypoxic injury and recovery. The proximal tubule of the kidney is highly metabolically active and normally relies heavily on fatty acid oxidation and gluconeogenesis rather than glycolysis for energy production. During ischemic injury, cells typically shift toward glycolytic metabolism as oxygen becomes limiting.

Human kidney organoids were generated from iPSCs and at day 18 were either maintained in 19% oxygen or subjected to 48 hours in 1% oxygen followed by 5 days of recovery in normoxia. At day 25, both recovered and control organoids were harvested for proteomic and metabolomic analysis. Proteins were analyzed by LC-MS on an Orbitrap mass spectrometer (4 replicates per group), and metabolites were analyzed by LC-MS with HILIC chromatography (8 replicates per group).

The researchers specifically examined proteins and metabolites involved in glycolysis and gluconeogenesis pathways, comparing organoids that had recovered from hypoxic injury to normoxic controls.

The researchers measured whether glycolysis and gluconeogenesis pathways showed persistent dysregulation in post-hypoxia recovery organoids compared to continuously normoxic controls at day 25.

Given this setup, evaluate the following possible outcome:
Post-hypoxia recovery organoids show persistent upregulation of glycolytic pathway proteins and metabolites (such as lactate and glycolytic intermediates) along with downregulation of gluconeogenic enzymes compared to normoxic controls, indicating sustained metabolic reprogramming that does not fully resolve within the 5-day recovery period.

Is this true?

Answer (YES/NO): NO